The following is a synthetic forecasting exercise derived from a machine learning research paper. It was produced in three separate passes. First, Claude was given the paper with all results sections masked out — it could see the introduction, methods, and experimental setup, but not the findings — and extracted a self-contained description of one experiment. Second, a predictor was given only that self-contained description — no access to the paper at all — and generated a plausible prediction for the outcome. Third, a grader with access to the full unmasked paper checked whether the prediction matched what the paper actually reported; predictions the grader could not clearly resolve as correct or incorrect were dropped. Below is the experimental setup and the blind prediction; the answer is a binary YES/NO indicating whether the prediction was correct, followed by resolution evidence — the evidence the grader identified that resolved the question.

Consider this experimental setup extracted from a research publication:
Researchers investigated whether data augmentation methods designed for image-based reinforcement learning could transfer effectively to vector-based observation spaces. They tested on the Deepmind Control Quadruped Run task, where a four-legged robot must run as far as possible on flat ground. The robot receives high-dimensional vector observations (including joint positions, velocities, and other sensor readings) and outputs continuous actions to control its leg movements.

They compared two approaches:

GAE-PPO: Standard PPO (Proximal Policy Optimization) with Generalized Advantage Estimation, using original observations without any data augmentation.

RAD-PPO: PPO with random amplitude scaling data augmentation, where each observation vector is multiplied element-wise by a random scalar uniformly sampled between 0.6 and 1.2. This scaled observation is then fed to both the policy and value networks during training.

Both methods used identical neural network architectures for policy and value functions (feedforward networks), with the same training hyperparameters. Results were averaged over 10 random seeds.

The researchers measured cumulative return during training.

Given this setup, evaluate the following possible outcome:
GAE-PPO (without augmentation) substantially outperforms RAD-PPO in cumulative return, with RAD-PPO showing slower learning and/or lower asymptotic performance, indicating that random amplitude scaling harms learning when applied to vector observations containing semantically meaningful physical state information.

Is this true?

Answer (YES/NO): YES